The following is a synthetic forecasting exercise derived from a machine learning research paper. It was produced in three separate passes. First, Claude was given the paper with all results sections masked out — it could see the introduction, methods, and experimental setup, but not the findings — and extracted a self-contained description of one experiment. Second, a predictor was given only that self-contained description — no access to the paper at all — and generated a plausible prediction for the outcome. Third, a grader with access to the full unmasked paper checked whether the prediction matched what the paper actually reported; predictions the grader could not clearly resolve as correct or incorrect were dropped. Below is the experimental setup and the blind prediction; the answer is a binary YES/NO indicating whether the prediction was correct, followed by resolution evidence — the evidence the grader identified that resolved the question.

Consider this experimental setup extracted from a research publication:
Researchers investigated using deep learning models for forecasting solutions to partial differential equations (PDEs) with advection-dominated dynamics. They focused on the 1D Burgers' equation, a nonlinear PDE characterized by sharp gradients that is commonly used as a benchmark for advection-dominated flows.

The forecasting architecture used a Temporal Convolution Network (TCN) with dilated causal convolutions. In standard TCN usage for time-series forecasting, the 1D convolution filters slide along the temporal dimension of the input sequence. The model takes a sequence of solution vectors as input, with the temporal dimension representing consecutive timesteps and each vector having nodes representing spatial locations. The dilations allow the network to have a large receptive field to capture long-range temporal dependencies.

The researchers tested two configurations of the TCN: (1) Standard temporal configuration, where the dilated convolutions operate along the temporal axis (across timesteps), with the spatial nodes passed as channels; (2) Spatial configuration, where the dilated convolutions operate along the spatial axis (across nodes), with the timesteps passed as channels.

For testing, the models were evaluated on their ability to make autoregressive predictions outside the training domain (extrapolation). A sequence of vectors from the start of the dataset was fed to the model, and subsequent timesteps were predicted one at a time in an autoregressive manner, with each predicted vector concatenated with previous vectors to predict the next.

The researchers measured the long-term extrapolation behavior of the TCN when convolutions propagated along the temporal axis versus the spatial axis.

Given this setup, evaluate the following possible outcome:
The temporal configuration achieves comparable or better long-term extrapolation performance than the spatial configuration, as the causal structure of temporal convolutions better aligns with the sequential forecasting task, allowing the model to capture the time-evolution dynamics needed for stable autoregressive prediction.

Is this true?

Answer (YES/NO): NO